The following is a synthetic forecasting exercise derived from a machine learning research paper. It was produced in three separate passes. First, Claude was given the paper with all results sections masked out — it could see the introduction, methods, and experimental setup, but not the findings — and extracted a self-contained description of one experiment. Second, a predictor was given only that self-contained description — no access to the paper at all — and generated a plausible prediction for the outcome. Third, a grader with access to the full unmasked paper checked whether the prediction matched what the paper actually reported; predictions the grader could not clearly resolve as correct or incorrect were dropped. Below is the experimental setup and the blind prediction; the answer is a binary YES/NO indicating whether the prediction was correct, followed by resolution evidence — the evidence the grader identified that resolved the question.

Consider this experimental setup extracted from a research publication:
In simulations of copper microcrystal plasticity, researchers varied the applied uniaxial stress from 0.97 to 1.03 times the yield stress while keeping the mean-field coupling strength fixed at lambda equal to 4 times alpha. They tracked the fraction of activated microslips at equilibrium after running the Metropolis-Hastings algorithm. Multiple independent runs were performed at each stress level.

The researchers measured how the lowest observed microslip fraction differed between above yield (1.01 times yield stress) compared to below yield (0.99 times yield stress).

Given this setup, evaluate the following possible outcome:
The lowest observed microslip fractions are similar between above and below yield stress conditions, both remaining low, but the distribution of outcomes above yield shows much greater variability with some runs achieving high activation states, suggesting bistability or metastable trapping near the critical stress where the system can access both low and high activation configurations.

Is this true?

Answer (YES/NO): NO